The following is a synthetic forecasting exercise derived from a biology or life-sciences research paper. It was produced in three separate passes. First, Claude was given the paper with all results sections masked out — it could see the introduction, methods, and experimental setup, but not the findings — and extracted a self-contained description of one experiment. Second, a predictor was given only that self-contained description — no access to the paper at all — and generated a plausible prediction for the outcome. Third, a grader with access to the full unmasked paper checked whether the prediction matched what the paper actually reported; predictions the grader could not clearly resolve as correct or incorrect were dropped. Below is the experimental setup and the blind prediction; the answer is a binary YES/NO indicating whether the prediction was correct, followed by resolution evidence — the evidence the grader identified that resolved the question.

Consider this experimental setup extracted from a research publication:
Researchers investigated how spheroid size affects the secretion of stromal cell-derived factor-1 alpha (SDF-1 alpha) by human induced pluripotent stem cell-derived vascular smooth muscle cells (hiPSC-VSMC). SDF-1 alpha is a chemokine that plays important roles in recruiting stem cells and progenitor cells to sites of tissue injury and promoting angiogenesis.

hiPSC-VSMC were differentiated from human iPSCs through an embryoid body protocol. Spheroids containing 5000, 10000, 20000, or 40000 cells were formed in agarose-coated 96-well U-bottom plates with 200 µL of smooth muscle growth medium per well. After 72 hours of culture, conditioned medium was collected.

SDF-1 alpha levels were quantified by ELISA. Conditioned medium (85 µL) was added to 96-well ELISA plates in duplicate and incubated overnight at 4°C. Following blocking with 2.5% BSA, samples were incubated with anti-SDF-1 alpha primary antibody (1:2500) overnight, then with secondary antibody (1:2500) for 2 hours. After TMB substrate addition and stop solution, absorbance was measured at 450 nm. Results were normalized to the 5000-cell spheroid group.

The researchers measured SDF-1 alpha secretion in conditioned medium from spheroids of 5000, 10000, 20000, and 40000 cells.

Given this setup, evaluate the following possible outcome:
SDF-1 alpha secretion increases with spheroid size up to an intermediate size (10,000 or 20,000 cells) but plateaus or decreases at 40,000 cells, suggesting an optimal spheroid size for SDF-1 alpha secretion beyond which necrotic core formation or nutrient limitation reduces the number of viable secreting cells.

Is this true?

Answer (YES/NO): NO